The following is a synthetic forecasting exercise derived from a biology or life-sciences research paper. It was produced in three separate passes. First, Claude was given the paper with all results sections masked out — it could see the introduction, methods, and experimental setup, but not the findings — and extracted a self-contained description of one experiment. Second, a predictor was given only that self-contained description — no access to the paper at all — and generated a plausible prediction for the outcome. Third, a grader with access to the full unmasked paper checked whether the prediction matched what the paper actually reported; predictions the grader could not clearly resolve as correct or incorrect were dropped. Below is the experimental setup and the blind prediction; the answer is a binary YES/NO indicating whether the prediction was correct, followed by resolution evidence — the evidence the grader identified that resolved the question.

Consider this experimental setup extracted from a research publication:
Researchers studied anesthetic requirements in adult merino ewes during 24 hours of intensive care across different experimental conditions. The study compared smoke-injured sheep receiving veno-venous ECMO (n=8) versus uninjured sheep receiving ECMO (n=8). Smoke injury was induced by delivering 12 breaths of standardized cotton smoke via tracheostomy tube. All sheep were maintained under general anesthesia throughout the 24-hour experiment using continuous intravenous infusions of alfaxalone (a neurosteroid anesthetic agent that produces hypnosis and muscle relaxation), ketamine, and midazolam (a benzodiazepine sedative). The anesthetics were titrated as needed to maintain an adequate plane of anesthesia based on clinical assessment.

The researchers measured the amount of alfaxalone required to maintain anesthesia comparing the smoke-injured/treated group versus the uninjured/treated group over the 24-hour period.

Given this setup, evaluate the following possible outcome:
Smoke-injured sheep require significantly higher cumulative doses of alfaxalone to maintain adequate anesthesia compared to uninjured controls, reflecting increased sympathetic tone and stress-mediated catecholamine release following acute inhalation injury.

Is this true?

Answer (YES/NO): NO